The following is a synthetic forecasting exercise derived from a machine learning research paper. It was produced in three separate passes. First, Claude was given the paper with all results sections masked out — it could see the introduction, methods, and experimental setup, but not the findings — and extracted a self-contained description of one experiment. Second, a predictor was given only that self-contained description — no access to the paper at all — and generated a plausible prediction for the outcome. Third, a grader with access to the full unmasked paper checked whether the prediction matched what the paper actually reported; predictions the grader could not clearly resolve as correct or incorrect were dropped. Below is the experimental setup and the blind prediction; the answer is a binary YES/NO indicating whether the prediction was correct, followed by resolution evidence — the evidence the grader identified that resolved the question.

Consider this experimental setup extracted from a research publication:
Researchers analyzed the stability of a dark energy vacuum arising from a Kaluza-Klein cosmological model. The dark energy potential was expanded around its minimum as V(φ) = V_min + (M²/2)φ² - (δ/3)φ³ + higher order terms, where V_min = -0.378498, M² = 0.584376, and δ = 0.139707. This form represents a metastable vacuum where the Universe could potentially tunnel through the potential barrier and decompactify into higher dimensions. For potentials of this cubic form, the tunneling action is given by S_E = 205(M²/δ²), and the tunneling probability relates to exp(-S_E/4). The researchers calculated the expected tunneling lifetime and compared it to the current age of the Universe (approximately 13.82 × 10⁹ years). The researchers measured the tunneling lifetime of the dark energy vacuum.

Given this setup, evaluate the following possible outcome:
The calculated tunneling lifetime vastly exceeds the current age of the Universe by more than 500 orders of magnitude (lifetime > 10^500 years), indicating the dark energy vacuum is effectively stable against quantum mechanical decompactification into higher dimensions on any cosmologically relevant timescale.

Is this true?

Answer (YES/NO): YES